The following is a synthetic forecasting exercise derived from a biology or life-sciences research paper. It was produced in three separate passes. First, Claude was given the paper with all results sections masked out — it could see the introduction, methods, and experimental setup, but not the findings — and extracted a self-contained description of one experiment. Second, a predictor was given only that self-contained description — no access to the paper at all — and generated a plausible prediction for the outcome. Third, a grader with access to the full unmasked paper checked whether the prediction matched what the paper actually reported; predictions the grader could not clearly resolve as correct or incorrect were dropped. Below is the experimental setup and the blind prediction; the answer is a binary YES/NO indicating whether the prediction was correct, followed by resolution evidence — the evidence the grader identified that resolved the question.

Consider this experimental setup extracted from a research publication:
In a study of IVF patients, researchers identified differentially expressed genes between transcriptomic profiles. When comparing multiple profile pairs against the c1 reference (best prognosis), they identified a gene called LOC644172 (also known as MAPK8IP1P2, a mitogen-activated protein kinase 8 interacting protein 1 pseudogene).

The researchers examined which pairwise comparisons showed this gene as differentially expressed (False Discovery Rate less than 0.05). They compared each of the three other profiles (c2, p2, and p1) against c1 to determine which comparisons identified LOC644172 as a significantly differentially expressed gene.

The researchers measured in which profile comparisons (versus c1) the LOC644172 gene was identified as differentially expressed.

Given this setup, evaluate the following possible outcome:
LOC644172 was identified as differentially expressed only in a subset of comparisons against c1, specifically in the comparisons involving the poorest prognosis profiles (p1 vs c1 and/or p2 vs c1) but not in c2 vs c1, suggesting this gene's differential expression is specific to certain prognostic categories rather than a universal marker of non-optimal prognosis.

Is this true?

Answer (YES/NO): NO